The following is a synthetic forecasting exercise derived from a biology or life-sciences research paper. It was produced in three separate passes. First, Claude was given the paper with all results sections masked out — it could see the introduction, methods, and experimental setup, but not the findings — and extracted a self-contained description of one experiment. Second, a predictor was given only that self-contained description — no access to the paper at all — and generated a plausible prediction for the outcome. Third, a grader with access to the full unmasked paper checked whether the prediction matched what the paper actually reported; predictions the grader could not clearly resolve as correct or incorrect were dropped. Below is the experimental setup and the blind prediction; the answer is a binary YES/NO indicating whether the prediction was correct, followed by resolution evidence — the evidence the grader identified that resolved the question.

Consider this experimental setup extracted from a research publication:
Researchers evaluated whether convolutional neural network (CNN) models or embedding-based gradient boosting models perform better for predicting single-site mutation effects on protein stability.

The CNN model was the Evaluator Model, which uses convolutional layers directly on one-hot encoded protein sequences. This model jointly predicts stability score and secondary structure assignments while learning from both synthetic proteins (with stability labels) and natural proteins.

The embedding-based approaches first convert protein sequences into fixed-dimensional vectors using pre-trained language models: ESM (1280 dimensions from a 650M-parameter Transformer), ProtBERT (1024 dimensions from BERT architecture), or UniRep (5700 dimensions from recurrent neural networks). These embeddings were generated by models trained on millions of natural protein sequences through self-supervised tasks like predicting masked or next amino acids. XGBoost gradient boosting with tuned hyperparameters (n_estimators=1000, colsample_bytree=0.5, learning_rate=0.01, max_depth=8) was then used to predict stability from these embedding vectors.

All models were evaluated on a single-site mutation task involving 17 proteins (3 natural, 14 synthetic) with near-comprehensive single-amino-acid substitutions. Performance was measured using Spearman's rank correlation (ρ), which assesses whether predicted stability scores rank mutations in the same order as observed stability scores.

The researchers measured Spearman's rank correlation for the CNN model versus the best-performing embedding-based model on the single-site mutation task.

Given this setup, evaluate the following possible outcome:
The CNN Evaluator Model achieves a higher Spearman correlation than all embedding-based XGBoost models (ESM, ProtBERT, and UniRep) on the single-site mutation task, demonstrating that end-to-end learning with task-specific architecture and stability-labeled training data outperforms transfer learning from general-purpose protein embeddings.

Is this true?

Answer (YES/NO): NO